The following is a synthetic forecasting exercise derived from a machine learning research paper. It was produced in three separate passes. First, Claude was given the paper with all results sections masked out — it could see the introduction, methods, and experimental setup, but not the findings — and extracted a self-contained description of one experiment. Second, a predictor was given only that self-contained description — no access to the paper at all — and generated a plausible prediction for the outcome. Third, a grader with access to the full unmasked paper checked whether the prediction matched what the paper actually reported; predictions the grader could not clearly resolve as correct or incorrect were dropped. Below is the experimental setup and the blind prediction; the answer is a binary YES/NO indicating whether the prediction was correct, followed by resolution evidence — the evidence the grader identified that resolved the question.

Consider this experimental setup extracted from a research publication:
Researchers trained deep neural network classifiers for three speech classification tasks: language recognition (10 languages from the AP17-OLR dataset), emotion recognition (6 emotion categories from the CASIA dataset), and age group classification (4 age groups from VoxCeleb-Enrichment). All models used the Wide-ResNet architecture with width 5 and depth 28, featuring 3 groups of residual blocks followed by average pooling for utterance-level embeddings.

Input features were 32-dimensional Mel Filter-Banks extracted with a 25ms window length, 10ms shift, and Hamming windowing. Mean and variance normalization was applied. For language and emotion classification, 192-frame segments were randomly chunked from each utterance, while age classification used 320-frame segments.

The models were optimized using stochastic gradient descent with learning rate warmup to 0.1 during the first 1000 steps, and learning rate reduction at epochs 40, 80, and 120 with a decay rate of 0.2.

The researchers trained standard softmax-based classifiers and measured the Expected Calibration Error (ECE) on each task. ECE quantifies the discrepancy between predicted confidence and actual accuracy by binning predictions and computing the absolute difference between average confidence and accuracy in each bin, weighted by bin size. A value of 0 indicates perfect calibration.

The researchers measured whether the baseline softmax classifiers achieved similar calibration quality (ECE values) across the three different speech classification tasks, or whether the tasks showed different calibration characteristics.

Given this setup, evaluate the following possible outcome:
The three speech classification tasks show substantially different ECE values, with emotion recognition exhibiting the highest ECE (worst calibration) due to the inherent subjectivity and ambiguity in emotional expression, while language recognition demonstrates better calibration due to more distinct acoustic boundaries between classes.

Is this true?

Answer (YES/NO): NO